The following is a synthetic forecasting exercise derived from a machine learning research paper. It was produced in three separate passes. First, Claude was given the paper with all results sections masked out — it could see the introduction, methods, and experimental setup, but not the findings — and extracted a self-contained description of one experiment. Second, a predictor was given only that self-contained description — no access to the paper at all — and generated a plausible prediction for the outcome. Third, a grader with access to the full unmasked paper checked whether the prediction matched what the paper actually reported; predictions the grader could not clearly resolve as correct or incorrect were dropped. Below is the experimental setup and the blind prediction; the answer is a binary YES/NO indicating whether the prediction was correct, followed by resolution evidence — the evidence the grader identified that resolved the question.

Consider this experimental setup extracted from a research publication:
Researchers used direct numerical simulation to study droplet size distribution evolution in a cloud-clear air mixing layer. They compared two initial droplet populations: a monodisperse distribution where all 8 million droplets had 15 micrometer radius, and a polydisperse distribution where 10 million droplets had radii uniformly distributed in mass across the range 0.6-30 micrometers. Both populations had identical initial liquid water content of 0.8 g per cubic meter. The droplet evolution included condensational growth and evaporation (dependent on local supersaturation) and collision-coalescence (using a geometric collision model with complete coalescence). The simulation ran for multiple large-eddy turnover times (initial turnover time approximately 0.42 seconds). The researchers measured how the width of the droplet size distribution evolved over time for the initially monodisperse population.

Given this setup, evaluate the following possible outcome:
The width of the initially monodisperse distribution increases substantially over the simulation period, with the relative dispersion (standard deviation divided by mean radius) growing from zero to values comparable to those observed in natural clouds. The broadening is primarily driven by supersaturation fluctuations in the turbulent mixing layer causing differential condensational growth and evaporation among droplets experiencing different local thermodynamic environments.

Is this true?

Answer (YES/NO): NO